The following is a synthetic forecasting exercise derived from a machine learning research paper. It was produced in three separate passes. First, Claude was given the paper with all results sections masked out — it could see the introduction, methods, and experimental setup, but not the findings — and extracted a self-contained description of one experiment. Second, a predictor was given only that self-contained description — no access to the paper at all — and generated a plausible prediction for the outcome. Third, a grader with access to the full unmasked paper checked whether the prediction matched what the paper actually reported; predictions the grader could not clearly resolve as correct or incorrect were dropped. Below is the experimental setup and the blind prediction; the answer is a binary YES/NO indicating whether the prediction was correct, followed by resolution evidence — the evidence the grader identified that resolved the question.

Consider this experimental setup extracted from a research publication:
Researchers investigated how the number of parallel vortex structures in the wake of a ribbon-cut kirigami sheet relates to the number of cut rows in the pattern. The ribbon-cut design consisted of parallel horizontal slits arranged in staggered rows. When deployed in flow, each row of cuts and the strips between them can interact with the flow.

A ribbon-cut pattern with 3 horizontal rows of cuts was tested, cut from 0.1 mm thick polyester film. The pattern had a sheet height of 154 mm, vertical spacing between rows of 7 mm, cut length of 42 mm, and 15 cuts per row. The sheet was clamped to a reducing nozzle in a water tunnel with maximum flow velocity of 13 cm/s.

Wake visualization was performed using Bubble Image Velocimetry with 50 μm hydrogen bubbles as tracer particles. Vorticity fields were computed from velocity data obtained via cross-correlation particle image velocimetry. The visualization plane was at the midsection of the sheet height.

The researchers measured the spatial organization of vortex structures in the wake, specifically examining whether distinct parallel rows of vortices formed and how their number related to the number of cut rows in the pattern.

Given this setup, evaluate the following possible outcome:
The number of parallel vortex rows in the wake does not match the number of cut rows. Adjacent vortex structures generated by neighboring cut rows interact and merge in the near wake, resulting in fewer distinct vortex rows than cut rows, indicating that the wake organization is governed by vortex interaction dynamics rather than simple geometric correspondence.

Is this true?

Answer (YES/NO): NO